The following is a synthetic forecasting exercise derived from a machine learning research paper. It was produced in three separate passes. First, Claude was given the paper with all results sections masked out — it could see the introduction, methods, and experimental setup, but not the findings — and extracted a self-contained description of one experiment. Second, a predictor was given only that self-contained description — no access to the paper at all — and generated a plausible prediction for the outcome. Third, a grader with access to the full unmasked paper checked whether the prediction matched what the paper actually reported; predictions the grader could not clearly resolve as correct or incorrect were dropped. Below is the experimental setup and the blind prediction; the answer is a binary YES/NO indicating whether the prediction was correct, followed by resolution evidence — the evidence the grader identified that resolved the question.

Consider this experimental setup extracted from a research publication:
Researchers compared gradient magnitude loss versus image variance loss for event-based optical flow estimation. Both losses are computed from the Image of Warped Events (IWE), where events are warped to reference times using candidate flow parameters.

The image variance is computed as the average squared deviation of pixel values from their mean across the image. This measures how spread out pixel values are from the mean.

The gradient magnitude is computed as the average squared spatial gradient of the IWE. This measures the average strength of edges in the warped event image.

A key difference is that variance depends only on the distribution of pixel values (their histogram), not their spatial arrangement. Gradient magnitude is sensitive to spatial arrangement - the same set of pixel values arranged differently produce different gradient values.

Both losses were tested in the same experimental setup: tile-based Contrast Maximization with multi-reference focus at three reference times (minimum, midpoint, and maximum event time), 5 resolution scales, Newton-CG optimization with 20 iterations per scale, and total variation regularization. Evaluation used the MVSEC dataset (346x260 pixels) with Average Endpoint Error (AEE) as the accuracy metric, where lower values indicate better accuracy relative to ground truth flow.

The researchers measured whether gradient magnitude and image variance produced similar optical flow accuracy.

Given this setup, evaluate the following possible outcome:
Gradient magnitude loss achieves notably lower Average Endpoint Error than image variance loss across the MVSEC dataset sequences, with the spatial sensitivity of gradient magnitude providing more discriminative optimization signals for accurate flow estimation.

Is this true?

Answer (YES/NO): NO